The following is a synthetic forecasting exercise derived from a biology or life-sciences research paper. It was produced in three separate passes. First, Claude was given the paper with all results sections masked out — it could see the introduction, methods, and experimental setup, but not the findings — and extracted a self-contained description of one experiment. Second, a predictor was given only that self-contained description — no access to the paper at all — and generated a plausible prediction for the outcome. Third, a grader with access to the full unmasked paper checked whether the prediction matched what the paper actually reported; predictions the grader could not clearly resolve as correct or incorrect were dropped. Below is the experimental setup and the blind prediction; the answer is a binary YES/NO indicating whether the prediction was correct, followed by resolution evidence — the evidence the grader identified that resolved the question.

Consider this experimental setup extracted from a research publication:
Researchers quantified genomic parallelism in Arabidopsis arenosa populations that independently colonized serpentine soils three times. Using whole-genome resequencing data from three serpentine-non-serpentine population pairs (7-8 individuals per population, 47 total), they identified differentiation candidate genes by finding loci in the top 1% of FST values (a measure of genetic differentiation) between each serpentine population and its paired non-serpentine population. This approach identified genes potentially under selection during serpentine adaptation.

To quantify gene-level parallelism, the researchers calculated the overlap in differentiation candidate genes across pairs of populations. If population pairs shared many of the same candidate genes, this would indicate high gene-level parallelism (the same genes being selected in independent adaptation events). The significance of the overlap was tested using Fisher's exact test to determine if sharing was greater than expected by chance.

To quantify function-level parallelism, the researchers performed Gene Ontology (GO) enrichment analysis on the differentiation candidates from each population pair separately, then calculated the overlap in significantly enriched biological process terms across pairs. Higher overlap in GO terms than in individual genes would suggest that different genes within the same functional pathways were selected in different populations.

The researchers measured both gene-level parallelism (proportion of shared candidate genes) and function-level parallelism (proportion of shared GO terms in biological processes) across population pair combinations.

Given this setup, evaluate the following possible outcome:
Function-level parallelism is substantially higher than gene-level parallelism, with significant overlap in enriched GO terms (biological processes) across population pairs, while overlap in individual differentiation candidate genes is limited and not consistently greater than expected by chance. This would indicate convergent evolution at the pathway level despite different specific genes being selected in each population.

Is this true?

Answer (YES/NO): NO